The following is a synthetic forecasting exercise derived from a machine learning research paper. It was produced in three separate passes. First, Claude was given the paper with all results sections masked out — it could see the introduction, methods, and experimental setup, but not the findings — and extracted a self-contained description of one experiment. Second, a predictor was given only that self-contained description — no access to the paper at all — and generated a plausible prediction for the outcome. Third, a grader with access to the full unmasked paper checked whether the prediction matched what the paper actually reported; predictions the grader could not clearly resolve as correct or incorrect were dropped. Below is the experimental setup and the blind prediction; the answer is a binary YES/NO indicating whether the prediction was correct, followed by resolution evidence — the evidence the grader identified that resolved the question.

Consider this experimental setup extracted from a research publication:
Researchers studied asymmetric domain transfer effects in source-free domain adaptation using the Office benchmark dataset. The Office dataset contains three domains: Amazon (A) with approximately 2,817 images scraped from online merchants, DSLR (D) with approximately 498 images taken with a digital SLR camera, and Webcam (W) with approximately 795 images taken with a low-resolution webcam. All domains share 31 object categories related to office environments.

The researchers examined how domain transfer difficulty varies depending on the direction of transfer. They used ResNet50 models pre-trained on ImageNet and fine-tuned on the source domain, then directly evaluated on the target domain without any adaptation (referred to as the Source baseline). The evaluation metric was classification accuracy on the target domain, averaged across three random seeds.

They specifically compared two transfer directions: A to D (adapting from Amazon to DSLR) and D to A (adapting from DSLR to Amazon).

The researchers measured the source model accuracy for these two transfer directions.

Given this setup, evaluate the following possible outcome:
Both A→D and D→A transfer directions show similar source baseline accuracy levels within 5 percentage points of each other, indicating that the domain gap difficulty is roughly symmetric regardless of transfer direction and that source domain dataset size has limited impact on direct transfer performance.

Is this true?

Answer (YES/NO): NO